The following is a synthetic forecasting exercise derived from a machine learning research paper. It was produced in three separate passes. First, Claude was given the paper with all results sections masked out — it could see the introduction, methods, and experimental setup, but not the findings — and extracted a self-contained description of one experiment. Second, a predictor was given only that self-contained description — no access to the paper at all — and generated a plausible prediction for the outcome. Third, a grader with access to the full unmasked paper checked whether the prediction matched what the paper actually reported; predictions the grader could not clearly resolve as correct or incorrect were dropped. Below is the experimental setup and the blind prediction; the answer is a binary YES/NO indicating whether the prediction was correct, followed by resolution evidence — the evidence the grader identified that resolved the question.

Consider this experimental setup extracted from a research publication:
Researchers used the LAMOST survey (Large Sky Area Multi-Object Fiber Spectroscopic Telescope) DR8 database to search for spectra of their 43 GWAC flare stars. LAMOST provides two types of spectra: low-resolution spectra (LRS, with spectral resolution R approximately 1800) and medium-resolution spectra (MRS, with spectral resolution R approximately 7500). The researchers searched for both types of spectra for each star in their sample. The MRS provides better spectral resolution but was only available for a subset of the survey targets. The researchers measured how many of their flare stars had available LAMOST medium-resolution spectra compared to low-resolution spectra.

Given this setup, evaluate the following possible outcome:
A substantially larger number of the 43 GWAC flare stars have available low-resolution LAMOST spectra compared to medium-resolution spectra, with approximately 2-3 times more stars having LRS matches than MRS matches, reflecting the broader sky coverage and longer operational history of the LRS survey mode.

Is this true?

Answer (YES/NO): YES